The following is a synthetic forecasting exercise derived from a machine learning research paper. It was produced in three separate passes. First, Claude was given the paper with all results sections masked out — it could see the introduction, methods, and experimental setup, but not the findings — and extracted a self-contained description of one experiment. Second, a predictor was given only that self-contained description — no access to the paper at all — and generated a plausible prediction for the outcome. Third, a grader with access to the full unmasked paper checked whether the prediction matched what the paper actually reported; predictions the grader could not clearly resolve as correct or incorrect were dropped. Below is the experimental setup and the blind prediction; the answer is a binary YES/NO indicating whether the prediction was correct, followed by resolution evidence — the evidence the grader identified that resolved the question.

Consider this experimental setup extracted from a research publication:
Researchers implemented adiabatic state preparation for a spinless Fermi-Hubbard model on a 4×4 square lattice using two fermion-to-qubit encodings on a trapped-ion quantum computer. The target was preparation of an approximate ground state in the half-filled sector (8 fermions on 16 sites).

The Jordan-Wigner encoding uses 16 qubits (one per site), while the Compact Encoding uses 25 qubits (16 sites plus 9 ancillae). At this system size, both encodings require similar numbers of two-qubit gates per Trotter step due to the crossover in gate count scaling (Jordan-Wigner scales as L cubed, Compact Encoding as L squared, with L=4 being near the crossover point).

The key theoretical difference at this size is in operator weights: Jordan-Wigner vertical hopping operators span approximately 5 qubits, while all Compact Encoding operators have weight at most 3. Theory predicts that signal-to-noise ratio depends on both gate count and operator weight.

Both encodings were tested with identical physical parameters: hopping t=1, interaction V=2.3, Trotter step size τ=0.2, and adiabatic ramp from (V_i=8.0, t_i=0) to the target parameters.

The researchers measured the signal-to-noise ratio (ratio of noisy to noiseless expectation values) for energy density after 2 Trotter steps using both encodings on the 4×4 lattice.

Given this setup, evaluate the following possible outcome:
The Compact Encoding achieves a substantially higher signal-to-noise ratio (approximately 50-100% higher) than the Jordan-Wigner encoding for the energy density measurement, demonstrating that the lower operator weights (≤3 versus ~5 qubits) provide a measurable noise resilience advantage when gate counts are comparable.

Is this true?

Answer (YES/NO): NO